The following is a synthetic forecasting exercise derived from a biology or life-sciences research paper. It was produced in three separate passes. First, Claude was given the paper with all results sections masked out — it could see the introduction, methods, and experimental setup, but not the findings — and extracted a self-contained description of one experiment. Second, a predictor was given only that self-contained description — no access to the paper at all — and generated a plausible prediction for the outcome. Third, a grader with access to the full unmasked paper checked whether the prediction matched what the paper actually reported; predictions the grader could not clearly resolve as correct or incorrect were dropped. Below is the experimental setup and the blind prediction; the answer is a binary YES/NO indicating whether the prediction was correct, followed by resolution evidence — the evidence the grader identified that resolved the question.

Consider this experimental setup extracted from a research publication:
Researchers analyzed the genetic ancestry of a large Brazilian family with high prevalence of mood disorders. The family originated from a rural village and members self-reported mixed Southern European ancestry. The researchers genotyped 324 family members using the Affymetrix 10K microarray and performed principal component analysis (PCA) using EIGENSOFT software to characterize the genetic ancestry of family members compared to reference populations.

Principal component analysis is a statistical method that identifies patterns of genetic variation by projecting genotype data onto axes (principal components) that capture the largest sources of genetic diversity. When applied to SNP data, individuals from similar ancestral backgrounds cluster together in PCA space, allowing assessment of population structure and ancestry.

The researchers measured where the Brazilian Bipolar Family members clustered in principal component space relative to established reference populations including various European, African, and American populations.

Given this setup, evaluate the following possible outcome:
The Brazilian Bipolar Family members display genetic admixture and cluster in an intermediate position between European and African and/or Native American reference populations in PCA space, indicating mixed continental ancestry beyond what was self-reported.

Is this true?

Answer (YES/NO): NO